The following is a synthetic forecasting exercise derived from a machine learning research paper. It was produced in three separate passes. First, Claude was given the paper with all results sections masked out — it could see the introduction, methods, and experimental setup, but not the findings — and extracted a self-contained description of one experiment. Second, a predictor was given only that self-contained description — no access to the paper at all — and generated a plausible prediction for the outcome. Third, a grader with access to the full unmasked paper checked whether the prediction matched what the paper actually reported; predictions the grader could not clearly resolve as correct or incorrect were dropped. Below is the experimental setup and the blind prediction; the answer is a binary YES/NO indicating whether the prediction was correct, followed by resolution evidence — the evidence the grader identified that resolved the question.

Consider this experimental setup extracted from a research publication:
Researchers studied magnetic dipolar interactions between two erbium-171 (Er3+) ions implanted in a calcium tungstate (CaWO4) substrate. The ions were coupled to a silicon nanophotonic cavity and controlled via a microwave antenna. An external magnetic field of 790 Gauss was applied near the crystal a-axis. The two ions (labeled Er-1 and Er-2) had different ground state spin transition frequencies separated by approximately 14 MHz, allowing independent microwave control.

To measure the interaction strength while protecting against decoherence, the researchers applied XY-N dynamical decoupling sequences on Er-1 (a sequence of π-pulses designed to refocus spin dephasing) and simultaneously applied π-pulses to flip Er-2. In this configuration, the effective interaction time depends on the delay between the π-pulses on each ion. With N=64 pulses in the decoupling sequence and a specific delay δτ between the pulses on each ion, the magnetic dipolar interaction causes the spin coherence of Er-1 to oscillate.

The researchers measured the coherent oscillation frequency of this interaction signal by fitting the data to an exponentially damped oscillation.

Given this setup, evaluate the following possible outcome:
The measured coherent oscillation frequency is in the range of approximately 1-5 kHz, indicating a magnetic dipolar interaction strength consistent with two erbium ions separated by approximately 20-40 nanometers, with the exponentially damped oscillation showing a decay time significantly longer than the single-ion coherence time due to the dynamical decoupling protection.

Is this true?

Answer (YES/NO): NO